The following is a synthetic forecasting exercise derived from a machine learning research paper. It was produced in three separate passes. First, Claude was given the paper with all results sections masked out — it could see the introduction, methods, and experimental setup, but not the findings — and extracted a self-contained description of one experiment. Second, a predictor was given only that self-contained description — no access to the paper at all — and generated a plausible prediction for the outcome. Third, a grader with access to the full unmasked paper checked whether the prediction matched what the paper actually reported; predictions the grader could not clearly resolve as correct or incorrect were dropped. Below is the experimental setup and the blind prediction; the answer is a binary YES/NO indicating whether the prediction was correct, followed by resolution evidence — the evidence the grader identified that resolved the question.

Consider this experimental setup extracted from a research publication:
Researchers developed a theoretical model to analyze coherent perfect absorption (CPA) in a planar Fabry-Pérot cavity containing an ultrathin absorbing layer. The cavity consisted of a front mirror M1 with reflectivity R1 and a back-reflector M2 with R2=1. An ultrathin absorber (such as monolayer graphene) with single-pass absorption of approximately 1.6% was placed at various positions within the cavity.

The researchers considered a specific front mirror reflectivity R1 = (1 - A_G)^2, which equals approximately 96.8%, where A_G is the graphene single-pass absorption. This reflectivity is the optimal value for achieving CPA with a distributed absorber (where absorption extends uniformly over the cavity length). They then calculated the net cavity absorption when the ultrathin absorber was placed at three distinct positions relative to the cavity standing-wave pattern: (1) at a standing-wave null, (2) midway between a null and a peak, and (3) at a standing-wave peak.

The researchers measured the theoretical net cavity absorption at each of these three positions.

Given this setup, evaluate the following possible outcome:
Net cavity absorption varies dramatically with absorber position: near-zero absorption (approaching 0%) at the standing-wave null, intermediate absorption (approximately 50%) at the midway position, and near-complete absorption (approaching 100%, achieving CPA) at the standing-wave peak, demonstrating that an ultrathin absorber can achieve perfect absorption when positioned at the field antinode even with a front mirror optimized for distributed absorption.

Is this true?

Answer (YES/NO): NO